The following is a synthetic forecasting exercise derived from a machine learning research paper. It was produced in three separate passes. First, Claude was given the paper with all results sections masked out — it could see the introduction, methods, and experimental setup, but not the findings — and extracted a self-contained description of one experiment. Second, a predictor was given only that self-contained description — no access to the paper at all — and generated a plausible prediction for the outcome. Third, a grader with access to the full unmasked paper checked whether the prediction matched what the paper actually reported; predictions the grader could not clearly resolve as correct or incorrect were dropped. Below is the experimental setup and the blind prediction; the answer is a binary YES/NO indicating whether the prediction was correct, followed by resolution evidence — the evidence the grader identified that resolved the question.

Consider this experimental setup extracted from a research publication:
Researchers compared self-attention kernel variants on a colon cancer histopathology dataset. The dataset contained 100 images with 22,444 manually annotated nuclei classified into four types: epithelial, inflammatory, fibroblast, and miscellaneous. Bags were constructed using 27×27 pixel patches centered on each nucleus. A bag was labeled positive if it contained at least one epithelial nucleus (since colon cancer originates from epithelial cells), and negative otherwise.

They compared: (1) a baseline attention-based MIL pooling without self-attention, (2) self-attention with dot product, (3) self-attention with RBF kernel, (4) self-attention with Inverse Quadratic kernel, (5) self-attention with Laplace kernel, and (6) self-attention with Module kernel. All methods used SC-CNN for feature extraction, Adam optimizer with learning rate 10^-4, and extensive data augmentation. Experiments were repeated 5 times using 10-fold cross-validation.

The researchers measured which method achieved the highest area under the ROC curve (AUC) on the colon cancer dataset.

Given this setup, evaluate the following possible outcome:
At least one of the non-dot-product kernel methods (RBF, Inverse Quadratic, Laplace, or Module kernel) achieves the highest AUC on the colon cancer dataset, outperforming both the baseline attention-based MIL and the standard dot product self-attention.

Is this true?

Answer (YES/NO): YES